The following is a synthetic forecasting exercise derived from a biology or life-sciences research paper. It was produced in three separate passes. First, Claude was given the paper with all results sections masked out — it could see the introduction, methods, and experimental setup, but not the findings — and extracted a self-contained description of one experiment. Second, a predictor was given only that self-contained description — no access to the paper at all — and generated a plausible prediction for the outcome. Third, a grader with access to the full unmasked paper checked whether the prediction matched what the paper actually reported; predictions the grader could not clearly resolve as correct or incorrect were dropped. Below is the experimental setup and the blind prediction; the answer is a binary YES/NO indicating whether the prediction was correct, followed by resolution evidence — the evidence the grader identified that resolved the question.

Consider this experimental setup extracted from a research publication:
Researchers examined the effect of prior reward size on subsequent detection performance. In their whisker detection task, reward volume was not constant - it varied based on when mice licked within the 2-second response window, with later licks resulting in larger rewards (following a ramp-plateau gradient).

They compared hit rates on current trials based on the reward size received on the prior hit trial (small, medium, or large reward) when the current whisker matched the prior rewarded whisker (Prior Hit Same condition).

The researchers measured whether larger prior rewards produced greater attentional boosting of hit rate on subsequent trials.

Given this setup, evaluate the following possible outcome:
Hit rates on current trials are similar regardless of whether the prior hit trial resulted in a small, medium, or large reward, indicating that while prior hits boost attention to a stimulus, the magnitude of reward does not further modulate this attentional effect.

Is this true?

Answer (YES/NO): NO